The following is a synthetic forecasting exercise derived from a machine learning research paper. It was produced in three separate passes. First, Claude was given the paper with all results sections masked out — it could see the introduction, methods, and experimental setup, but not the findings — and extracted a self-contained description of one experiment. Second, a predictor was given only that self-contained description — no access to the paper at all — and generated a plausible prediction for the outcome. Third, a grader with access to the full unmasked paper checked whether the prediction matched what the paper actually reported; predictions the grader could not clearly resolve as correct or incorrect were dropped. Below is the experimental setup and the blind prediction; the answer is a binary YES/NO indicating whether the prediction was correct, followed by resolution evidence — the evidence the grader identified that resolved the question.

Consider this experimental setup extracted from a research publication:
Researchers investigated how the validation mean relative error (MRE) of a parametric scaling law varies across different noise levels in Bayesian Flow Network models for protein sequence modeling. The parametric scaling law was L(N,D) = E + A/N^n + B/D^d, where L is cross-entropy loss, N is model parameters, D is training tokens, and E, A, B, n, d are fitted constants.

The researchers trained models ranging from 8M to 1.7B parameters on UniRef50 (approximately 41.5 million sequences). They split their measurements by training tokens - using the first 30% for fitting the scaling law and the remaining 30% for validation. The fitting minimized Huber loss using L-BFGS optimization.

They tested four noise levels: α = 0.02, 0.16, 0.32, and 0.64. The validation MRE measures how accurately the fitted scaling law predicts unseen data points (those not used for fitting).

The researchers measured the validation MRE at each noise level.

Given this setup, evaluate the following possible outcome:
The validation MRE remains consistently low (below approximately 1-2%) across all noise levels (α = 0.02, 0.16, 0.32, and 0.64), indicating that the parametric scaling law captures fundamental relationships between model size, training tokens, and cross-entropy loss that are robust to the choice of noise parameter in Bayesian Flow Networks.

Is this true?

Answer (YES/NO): NO